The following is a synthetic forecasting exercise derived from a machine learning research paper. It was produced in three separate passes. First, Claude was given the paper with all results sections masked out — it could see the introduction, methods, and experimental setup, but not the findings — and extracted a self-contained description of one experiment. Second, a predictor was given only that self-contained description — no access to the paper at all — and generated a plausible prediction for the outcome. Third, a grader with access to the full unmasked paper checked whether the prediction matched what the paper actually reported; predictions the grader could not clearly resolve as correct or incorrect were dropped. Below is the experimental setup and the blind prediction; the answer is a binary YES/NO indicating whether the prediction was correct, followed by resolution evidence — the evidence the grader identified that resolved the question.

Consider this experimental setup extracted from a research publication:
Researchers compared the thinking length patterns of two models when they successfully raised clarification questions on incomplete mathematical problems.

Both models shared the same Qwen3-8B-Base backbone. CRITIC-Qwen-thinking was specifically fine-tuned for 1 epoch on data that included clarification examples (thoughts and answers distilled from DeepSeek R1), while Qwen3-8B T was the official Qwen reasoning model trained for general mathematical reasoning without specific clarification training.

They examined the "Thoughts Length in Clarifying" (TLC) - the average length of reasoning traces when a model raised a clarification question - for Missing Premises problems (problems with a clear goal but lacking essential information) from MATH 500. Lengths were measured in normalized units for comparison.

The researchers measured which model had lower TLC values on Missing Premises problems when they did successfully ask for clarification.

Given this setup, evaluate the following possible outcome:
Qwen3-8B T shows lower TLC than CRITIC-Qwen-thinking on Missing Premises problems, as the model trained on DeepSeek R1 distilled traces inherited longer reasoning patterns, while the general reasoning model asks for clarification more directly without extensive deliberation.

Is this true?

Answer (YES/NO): NO